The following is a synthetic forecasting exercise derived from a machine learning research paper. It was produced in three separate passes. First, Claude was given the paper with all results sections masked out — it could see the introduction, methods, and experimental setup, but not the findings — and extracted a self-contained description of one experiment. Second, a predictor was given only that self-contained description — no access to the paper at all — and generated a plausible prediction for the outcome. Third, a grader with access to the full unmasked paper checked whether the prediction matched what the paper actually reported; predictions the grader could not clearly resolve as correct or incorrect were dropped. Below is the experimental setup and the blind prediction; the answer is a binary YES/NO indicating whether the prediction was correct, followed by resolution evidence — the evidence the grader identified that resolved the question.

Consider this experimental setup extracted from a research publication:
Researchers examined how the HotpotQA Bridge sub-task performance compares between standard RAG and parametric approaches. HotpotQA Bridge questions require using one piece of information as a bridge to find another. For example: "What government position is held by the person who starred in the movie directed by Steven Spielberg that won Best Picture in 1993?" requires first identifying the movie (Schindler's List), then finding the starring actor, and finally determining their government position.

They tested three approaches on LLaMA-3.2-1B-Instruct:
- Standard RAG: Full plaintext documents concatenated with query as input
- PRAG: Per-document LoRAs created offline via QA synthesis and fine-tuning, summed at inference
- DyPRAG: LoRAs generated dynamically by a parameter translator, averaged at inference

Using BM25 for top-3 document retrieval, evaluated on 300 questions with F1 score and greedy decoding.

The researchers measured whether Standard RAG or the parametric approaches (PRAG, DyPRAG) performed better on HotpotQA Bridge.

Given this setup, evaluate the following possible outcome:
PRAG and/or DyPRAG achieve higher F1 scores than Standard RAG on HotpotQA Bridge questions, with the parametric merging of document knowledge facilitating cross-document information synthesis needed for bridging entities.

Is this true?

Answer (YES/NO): NO